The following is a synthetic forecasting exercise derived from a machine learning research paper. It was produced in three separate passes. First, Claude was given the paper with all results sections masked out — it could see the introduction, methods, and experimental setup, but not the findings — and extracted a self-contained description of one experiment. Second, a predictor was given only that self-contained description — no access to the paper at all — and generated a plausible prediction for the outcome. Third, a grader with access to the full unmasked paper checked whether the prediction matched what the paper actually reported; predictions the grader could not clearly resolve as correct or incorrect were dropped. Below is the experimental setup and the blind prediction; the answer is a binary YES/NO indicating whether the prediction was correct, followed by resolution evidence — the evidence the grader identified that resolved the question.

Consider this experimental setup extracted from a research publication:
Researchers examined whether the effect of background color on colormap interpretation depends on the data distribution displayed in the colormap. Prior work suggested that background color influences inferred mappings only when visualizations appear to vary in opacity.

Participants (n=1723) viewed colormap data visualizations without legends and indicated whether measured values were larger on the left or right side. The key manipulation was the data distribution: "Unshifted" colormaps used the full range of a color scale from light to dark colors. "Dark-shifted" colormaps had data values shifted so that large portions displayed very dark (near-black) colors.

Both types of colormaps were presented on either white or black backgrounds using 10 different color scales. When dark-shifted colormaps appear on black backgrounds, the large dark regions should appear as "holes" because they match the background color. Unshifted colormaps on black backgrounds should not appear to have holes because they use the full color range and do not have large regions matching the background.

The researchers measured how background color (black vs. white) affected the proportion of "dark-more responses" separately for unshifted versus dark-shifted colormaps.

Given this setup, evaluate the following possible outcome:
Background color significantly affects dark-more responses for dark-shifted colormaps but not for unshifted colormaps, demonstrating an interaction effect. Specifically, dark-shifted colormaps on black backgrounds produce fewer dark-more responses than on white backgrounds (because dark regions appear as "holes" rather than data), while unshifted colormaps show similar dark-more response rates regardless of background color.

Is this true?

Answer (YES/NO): NO